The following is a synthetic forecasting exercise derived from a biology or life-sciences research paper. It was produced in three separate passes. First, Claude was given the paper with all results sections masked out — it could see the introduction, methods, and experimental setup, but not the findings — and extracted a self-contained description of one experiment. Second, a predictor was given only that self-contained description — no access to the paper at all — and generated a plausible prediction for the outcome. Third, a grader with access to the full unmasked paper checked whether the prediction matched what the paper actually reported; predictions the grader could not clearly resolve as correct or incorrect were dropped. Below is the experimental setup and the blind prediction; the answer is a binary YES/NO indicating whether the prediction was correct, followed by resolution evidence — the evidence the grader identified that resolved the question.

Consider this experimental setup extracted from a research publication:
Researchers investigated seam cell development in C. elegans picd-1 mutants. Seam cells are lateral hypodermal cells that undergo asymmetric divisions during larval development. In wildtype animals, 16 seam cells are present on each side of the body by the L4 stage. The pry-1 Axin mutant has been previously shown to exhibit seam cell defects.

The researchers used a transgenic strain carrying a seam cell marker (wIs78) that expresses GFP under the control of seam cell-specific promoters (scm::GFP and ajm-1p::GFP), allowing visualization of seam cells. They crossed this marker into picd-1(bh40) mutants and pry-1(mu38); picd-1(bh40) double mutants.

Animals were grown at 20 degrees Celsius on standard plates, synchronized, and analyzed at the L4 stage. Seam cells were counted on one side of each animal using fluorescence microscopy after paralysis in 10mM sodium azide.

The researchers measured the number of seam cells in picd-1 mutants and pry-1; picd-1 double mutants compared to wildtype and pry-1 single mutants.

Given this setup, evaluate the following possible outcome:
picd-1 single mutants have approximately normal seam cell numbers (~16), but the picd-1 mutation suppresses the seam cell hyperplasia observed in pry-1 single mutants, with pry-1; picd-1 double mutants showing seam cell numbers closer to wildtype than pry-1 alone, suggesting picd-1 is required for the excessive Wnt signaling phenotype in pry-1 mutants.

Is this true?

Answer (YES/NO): NO